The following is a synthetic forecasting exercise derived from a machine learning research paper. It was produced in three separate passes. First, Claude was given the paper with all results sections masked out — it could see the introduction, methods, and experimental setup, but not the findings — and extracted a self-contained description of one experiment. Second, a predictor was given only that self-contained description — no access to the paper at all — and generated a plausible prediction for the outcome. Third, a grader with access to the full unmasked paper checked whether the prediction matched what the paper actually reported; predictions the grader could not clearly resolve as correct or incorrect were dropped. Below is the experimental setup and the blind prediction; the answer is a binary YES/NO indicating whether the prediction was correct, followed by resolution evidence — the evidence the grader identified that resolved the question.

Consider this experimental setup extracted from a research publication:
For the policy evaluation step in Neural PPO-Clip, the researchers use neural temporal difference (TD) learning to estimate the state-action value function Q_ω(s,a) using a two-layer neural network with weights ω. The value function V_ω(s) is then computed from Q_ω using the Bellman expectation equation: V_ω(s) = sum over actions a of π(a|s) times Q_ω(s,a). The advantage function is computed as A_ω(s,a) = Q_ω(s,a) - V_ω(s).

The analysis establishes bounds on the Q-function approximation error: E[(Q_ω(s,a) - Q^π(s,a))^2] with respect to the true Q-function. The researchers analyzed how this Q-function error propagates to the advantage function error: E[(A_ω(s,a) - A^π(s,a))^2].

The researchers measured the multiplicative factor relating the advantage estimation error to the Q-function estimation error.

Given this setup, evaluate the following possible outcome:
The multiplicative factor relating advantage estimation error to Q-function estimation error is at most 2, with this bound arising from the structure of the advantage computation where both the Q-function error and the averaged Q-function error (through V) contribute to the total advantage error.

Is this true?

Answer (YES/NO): NO